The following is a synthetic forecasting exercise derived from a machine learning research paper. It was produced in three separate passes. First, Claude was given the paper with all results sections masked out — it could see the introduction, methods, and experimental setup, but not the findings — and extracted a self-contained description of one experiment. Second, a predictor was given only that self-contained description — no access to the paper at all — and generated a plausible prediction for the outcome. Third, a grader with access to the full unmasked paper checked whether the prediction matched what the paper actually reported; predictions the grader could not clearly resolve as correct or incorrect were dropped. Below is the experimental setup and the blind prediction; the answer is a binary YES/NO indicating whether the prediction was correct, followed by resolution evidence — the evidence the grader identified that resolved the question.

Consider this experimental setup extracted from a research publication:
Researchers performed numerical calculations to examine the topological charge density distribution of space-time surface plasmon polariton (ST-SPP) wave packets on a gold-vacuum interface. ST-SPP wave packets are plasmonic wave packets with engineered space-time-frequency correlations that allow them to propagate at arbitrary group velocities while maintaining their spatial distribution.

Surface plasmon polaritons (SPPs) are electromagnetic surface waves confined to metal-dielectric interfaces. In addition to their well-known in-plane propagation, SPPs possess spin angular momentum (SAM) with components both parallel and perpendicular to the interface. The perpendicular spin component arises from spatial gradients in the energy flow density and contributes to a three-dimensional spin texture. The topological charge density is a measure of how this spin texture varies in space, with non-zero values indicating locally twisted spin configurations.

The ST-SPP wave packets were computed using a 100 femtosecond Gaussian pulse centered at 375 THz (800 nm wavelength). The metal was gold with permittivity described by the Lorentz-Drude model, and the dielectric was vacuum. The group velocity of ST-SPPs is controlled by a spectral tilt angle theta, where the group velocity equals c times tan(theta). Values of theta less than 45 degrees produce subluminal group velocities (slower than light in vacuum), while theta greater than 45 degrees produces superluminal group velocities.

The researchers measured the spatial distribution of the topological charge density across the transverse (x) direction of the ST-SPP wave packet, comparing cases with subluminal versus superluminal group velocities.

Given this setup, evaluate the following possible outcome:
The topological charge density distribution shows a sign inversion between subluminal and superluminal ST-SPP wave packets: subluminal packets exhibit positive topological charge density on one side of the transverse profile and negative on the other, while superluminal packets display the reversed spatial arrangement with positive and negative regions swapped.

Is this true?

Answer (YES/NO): YES